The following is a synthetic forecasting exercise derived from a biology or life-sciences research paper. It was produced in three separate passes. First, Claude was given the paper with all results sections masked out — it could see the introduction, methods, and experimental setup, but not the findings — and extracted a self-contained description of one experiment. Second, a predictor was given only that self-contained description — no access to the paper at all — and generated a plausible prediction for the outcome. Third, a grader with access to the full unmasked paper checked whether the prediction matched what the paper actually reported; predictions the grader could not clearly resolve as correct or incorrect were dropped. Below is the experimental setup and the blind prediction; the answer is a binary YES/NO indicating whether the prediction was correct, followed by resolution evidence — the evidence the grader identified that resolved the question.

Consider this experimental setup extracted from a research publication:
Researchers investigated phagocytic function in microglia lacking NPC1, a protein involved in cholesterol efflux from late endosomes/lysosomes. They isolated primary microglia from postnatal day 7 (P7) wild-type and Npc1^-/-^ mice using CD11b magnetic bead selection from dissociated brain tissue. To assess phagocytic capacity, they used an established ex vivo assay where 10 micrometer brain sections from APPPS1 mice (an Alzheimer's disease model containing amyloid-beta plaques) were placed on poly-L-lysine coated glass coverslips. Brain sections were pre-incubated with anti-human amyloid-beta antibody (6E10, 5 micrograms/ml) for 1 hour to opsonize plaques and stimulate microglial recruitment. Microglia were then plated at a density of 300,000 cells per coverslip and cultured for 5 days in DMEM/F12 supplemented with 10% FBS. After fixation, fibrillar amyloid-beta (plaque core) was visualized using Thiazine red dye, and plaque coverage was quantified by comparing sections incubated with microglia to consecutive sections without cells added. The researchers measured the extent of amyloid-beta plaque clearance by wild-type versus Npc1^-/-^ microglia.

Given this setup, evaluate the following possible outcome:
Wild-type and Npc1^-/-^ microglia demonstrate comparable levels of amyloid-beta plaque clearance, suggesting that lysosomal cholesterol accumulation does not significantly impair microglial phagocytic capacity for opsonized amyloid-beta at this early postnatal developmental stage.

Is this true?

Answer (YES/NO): NO